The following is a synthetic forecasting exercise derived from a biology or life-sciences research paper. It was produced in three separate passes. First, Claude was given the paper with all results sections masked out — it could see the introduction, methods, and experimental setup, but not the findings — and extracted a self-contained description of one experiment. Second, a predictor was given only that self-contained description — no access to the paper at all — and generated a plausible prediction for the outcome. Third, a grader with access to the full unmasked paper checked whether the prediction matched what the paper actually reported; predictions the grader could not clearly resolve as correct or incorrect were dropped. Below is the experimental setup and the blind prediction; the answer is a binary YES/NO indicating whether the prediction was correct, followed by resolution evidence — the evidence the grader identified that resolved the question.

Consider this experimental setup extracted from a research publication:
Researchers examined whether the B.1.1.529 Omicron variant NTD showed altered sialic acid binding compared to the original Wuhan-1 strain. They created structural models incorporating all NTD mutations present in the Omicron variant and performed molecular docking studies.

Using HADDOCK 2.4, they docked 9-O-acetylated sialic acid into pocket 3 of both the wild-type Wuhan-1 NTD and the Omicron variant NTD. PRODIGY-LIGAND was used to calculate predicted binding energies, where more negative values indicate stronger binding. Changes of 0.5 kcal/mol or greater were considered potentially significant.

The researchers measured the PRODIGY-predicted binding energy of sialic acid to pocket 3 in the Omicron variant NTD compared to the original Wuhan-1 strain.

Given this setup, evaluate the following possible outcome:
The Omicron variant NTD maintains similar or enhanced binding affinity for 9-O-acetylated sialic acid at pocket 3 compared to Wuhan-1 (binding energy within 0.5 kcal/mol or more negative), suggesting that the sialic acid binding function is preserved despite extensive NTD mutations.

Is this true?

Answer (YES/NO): YES